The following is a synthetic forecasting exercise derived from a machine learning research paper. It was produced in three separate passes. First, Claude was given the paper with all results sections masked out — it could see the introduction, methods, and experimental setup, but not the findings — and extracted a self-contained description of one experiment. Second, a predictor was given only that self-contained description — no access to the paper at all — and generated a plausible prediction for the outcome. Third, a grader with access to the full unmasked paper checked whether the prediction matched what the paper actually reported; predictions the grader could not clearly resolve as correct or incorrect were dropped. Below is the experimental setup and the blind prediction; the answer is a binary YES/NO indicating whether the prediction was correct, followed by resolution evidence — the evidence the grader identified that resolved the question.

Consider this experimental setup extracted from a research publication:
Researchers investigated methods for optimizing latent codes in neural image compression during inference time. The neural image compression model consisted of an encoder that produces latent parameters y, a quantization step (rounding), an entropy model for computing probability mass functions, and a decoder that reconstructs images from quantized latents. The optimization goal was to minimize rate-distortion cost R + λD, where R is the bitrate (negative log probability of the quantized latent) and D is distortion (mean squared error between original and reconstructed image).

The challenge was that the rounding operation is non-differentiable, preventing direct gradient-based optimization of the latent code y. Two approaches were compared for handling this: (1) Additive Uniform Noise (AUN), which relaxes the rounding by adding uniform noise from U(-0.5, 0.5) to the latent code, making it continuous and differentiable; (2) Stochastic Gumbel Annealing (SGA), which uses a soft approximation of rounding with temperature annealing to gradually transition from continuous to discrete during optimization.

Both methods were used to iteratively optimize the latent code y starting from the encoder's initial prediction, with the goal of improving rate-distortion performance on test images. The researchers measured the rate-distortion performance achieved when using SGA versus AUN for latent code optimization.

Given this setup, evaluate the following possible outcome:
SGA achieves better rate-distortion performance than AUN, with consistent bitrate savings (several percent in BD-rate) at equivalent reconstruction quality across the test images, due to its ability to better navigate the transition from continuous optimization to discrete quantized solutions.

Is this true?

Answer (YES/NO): NO